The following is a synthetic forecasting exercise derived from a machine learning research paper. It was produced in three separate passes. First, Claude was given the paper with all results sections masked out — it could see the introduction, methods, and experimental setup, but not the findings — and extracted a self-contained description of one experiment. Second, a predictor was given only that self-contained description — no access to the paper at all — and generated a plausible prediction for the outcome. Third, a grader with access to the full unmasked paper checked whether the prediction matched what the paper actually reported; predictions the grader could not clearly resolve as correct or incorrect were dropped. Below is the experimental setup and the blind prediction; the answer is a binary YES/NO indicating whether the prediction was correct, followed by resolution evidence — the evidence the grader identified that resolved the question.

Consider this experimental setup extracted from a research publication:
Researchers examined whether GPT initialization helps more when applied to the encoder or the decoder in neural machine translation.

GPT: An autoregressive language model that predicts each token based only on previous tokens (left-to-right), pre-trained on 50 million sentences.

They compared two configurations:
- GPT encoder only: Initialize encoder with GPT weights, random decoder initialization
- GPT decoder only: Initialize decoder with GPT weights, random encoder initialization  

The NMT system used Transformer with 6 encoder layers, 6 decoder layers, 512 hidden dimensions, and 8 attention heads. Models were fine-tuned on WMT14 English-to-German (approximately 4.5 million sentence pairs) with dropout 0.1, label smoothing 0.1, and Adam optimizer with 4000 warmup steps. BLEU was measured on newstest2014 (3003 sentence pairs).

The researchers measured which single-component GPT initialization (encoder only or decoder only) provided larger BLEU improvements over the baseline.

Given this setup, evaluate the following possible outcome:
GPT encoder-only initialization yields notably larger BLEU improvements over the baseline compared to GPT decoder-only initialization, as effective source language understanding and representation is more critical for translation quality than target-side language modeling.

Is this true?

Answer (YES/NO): YES